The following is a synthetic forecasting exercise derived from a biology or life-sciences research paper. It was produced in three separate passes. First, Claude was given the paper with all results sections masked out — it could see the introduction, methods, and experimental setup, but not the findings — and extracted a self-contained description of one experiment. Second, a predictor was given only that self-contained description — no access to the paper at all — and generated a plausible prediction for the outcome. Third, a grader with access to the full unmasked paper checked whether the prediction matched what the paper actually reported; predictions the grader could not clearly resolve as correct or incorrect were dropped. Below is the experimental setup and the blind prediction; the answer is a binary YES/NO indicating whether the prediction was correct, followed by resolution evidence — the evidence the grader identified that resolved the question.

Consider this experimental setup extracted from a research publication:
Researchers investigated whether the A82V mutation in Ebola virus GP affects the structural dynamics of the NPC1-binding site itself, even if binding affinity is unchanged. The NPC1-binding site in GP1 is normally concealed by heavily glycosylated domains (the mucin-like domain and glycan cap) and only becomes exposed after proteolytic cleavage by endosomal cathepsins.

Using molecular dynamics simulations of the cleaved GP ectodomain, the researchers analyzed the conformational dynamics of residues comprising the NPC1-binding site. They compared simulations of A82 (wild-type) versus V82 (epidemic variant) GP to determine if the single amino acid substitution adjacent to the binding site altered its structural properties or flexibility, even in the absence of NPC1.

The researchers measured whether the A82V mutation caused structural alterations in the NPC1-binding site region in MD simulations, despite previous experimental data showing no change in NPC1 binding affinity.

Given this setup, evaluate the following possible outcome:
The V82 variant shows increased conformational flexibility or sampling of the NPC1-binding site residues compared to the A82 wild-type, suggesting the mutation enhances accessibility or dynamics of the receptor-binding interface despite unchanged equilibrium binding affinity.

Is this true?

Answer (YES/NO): YES